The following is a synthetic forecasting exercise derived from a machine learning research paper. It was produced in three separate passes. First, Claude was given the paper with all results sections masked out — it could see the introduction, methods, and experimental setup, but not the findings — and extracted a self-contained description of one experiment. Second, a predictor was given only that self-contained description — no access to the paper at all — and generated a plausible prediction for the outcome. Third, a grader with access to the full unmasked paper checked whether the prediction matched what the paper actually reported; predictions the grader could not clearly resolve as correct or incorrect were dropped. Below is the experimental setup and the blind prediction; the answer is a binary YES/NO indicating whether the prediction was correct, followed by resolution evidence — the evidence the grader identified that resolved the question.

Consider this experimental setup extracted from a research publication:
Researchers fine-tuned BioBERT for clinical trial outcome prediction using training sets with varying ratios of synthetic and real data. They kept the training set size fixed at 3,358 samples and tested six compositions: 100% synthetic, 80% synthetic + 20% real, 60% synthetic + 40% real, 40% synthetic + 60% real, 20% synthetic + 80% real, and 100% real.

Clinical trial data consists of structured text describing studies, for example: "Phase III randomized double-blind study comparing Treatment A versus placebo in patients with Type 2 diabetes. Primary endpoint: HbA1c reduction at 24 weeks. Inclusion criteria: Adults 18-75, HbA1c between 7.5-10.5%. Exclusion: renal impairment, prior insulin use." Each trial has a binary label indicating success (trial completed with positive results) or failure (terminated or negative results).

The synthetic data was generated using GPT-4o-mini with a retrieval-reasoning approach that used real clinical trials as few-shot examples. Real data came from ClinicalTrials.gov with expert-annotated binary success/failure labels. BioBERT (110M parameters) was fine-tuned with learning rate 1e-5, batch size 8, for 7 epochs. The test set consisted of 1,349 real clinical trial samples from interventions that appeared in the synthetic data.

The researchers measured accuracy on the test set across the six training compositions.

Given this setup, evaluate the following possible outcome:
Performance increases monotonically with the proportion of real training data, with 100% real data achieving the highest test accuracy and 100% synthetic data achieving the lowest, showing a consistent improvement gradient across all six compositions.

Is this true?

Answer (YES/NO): YES